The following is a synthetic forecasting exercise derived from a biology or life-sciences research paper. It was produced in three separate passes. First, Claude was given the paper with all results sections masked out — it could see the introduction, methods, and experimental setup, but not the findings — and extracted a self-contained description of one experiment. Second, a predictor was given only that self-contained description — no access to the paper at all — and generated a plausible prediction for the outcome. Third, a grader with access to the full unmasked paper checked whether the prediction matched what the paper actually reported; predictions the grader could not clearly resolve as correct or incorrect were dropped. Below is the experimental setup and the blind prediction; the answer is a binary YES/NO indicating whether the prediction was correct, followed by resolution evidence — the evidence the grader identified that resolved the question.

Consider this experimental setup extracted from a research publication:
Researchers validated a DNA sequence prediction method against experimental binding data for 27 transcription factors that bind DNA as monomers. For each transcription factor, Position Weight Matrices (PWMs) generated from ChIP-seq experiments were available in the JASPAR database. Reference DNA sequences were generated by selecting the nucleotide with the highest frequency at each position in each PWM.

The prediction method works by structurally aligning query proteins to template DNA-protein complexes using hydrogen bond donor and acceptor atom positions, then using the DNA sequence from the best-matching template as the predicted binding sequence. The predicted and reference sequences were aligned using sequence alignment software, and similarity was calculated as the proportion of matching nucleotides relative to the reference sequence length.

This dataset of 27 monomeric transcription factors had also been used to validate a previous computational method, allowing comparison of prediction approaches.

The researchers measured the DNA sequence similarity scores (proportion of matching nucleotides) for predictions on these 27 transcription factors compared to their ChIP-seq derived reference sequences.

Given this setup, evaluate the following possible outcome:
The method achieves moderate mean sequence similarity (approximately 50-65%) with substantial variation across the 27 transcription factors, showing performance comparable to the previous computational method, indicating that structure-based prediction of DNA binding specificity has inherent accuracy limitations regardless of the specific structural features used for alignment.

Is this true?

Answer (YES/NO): NO